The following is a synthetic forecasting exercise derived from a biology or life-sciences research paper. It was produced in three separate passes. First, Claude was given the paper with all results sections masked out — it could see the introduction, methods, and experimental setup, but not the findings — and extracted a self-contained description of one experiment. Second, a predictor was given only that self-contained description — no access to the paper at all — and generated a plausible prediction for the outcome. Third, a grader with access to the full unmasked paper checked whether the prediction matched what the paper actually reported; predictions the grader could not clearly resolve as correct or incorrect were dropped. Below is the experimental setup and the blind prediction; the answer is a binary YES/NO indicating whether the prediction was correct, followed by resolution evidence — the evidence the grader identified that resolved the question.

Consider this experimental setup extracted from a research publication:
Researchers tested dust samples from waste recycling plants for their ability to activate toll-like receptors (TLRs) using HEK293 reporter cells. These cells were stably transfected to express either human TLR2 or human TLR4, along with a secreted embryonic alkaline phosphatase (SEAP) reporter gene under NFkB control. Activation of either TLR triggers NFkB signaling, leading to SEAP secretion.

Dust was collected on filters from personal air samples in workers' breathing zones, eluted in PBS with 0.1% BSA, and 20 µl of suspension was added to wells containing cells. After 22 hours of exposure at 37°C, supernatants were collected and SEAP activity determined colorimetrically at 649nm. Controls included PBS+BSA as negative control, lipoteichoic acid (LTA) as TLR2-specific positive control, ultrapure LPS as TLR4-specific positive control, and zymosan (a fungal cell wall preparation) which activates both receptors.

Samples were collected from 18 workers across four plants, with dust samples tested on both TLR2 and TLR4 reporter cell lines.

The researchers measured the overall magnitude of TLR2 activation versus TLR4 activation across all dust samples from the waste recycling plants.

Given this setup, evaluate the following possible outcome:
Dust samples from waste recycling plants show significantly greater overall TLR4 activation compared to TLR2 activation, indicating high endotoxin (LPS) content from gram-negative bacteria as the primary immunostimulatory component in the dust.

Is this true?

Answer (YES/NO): NO